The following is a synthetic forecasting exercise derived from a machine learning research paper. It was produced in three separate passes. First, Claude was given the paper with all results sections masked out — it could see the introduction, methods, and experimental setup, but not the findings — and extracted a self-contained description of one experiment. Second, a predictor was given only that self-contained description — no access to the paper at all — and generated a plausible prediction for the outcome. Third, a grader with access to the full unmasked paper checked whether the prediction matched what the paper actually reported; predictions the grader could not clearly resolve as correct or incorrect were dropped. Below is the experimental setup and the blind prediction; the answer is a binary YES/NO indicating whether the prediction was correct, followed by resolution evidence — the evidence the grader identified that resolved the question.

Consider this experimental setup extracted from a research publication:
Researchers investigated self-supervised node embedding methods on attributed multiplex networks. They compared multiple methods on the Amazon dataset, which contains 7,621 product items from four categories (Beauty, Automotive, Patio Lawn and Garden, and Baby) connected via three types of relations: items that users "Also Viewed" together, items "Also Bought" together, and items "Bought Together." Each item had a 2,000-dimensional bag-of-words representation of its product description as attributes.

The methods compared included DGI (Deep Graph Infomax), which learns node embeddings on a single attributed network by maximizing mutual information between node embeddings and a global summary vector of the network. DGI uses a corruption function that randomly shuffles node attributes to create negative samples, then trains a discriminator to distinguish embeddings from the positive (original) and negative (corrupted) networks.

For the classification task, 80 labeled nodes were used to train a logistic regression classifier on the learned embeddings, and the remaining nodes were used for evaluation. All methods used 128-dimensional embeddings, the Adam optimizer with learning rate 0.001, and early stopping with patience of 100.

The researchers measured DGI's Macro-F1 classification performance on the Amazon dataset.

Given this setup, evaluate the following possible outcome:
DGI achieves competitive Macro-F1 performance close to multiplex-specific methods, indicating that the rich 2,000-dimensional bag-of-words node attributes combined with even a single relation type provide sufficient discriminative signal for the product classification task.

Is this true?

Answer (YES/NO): NO